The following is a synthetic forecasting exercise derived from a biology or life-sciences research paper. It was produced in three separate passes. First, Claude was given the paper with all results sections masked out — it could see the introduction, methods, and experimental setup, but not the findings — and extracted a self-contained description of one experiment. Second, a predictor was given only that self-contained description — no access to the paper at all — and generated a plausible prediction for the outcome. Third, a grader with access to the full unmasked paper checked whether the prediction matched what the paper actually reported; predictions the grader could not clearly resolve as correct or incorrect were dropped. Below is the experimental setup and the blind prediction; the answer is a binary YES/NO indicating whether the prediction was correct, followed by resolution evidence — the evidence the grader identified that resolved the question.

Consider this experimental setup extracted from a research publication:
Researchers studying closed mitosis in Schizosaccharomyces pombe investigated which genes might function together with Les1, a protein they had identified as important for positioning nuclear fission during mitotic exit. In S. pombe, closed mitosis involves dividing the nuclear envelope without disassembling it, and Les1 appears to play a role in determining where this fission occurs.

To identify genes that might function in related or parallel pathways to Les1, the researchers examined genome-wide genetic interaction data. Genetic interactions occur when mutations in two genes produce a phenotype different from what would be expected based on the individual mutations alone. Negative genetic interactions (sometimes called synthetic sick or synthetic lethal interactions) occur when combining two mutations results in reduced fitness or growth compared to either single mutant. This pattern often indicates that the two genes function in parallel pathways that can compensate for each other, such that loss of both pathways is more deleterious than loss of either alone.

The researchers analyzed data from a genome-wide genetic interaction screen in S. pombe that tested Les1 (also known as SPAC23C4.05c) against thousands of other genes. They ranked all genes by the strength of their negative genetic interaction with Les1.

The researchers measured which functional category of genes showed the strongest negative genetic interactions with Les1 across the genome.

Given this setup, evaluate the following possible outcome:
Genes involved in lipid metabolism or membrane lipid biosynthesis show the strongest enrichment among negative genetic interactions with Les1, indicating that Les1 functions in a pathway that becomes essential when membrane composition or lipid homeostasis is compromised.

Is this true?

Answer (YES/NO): NO